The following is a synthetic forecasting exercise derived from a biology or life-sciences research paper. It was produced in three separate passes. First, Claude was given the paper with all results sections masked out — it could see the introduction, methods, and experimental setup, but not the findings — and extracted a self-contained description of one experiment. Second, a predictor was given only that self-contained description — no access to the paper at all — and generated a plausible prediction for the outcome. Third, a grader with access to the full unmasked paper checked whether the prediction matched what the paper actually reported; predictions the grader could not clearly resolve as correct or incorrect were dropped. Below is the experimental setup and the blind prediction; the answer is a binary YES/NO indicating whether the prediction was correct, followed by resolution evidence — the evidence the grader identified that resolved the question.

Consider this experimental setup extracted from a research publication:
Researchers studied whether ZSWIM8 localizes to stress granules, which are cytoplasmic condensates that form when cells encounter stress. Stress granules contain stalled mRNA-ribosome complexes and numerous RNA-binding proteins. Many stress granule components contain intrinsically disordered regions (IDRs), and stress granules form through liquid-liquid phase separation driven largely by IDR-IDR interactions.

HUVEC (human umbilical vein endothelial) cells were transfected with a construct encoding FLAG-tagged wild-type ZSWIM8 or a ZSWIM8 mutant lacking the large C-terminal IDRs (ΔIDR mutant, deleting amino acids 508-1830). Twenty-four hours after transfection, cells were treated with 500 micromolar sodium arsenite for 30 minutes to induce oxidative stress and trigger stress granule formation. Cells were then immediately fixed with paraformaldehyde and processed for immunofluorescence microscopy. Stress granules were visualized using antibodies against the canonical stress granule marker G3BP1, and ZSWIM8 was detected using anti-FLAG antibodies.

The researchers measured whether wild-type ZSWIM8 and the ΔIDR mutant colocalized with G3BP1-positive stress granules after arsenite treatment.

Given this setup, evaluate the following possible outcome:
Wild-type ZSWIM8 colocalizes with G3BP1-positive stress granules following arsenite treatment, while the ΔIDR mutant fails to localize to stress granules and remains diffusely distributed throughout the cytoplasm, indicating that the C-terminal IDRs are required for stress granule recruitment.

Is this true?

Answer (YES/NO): YES